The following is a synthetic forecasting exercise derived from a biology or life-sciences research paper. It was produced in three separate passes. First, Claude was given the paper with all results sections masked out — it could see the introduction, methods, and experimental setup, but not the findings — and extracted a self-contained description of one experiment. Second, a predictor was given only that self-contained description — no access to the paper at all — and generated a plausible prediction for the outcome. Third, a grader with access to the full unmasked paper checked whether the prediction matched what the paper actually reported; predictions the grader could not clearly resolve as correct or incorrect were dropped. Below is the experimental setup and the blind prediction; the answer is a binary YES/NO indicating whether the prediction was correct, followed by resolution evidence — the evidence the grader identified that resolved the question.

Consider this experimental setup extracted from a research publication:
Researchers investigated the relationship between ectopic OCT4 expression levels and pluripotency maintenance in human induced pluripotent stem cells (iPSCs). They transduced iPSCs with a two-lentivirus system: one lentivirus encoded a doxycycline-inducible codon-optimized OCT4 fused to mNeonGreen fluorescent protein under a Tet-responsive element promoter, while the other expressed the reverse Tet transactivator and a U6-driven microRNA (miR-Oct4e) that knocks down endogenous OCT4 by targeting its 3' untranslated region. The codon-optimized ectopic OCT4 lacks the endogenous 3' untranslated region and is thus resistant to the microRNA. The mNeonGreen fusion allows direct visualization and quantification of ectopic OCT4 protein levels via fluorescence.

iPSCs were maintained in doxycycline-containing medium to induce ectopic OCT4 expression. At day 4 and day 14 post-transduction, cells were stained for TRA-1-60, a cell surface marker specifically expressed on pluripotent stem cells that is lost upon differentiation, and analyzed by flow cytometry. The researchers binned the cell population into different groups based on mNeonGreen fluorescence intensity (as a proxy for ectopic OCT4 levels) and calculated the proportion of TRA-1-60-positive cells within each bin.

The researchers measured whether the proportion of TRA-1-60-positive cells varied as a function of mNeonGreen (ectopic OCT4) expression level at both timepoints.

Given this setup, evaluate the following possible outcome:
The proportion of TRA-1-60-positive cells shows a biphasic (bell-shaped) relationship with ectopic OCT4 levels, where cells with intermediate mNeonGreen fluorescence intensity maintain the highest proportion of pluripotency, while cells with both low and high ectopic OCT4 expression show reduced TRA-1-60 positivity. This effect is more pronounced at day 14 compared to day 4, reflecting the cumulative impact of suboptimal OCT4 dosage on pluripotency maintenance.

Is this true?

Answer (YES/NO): NO